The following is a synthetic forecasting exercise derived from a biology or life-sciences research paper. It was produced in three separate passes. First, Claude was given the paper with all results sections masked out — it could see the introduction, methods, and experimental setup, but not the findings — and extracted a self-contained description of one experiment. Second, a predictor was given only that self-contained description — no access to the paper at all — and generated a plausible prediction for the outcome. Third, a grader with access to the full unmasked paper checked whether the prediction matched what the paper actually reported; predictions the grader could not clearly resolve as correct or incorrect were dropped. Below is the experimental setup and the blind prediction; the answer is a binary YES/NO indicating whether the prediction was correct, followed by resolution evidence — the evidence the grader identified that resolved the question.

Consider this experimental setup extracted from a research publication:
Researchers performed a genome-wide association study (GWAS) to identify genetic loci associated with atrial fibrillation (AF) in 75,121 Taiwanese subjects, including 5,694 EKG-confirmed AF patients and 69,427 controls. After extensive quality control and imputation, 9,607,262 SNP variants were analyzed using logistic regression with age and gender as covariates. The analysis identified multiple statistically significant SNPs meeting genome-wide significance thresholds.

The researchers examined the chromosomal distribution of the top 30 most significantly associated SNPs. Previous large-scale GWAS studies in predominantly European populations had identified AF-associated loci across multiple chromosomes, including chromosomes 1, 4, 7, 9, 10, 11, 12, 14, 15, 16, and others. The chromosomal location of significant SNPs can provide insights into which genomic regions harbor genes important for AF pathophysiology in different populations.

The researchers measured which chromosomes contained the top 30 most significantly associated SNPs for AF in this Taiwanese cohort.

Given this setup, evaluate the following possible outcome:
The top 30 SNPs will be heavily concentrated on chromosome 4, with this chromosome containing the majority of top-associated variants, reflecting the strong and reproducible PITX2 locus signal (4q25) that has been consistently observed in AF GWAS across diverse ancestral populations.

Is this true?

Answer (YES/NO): NO